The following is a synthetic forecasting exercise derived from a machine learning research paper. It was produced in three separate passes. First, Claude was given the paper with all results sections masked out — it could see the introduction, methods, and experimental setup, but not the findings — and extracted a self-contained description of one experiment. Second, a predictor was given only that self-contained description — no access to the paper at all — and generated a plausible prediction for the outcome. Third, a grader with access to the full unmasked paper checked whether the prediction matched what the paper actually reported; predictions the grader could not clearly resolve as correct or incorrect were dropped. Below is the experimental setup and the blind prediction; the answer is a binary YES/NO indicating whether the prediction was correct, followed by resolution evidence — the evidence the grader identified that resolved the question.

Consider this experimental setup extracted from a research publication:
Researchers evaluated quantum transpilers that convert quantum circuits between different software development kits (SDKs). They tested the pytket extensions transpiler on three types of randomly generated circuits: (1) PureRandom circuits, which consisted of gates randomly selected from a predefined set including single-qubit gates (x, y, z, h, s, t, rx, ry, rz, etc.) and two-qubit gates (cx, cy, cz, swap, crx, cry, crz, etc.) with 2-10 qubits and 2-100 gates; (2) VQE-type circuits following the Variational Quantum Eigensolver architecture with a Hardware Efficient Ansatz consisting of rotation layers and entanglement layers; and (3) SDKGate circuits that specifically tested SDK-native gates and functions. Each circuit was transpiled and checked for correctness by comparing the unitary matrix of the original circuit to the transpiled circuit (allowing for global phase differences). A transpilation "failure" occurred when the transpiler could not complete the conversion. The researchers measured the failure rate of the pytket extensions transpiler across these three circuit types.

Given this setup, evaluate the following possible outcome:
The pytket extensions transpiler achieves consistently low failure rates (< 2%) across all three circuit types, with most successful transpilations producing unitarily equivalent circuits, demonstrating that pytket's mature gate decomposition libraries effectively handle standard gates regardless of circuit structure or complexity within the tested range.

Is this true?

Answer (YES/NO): NO